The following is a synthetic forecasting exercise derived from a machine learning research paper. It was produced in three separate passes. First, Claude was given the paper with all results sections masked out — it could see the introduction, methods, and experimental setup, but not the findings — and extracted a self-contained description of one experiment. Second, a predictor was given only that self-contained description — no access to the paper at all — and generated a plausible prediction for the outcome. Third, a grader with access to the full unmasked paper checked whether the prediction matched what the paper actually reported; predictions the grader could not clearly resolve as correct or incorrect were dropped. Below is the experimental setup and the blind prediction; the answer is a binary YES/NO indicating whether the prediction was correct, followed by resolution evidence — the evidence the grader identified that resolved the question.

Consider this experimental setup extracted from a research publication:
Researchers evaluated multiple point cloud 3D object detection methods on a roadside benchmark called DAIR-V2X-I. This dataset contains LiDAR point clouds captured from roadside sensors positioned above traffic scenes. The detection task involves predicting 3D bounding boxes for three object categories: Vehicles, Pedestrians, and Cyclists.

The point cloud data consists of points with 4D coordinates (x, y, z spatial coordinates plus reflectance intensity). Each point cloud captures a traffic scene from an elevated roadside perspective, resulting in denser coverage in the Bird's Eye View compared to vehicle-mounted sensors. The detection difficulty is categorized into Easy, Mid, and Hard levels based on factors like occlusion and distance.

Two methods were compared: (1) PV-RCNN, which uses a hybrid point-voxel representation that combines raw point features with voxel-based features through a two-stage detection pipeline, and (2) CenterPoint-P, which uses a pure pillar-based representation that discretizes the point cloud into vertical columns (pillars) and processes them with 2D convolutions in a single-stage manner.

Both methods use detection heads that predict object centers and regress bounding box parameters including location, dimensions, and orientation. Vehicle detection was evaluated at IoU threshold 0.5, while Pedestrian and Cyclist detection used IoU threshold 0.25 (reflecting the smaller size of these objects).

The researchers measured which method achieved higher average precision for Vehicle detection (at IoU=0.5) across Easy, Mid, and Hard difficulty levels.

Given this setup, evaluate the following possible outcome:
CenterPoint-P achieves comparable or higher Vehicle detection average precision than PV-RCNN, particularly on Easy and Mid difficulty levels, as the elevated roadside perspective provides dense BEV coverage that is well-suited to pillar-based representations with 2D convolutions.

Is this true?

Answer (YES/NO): NO